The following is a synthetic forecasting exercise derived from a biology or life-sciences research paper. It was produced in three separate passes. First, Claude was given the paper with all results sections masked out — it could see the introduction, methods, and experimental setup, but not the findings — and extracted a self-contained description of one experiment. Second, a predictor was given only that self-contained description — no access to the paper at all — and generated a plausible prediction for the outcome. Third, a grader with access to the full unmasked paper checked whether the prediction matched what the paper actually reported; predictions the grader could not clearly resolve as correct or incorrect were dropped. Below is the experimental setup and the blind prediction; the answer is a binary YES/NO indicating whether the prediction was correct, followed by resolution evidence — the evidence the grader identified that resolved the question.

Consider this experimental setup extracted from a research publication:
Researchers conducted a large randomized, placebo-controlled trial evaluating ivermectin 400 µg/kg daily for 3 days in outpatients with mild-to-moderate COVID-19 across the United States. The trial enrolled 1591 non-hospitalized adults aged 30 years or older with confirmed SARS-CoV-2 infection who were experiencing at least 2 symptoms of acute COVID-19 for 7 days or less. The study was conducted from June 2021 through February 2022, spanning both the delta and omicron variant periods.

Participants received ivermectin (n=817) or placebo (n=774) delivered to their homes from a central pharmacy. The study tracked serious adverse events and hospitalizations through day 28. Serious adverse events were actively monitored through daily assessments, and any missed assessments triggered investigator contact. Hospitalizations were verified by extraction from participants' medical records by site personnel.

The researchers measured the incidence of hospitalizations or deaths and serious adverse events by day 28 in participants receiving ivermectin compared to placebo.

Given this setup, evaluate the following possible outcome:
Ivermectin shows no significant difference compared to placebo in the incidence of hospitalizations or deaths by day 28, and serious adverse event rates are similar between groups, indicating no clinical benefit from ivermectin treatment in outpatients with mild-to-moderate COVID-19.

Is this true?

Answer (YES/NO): YES